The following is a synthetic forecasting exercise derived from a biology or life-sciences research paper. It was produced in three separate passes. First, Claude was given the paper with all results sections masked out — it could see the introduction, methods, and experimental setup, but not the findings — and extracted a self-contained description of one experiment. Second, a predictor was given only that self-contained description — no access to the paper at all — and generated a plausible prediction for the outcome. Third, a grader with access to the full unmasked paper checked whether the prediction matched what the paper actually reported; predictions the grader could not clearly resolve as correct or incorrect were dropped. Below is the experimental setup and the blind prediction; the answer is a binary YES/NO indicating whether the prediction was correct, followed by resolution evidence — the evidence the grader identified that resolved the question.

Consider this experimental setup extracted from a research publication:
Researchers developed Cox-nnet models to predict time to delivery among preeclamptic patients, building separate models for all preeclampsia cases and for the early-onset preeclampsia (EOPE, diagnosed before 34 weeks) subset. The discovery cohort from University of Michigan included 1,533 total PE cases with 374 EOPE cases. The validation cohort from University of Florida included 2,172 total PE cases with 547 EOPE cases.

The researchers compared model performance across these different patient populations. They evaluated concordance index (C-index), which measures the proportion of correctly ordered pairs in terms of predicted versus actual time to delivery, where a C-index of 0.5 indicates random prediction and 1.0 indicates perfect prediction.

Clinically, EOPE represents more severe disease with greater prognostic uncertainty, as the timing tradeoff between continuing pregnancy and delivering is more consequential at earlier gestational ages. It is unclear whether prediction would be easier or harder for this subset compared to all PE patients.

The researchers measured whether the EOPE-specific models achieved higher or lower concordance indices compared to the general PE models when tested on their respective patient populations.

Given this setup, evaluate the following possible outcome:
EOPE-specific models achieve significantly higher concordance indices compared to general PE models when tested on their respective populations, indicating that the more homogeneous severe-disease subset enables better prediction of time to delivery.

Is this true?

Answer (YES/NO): NO